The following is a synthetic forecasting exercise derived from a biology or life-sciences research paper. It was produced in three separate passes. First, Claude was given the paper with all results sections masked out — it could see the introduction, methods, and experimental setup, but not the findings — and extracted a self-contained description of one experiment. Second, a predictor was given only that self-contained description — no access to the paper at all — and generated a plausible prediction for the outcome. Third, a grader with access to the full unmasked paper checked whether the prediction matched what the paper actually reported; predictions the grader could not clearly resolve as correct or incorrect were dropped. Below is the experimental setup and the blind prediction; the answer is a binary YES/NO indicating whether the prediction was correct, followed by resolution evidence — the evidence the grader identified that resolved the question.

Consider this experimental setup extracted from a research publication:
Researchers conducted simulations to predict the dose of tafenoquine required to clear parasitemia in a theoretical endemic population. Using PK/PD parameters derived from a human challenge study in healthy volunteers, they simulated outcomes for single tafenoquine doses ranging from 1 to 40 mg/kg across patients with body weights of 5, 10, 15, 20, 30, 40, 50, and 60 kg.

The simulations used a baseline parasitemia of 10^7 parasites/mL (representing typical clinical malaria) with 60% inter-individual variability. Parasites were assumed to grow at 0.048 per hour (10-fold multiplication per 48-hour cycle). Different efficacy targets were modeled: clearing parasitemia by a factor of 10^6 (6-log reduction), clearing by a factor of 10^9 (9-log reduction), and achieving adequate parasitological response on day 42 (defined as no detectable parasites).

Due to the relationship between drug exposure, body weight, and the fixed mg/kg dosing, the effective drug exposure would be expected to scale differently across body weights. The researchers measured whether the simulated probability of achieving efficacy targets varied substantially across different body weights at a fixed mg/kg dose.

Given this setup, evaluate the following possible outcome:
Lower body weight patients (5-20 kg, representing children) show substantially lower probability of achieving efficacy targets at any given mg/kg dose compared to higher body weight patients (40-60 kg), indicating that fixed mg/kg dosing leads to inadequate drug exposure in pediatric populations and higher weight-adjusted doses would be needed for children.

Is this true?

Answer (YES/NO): YES